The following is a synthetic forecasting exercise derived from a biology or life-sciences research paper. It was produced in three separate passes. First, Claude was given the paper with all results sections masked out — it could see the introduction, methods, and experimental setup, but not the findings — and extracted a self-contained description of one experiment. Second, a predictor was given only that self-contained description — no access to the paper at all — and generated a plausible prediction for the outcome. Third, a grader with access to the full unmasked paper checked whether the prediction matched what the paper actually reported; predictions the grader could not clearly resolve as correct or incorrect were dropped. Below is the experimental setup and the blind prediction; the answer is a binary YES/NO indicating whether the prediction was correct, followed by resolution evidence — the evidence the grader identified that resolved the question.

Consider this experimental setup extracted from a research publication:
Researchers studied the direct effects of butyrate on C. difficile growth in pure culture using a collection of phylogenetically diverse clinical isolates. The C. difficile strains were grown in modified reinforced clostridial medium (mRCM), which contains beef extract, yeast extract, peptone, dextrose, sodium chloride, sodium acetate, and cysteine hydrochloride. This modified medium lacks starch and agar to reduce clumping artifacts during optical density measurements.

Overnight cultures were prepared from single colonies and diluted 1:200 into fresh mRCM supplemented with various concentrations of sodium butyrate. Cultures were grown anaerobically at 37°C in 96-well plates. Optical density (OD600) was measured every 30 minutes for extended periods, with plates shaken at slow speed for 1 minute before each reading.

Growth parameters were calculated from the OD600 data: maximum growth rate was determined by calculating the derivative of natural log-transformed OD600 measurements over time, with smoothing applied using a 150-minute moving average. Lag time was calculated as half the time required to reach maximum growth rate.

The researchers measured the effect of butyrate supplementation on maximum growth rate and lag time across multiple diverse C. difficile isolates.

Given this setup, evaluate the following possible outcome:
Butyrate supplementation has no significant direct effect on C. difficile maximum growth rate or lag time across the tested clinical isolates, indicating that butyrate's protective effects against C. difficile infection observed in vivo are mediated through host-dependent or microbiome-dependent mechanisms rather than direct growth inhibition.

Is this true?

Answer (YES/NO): NO